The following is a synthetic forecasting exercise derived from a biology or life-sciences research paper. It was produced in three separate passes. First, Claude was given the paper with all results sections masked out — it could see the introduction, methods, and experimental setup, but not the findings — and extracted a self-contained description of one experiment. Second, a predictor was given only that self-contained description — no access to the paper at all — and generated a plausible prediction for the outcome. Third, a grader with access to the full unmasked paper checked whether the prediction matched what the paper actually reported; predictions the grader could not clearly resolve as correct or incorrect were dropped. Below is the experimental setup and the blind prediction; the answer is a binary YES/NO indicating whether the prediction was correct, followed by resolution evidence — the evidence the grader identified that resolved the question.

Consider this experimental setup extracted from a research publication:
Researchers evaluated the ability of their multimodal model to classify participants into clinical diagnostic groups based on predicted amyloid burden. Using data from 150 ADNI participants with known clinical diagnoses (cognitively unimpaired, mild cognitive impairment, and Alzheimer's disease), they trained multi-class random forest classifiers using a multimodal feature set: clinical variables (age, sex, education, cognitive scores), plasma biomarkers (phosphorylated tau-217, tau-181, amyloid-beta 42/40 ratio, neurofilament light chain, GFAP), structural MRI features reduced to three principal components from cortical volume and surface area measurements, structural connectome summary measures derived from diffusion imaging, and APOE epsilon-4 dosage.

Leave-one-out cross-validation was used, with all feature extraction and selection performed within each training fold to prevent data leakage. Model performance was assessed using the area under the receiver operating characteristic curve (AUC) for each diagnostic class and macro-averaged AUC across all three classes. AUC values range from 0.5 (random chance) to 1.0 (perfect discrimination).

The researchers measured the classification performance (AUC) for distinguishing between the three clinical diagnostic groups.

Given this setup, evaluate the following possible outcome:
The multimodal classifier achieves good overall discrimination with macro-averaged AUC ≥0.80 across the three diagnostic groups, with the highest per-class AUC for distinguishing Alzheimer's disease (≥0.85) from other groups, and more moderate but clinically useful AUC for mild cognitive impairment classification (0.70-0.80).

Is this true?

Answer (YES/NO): YES